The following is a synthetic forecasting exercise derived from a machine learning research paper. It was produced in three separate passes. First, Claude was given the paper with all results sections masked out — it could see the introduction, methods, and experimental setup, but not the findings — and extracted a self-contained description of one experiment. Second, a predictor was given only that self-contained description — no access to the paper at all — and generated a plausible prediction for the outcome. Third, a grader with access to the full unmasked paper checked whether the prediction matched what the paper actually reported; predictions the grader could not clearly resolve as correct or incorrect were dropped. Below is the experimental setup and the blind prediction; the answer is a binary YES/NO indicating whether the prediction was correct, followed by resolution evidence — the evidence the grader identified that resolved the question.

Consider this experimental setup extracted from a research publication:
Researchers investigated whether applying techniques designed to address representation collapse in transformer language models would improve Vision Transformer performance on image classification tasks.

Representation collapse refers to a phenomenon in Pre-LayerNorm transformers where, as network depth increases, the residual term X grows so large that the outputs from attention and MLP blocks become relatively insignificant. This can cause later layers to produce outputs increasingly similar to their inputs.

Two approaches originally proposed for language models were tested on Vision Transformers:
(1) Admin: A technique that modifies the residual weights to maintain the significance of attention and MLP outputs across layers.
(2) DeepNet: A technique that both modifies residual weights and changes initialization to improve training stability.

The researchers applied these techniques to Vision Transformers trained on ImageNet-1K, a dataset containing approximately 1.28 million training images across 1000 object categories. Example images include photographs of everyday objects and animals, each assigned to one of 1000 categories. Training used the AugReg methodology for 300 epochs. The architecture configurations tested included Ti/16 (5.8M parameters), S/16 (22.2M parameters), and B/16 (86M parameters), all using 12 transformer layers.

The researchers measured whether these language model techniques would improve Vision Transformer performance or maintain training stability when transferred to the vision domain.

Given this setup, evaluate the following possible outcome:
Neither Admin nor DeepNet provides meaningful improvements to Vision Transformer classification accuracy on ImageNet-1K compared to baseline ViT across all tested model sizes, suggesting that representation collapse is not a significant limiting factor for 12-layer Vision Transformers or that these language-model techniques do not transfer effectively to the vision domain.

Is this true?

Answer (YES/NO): YES